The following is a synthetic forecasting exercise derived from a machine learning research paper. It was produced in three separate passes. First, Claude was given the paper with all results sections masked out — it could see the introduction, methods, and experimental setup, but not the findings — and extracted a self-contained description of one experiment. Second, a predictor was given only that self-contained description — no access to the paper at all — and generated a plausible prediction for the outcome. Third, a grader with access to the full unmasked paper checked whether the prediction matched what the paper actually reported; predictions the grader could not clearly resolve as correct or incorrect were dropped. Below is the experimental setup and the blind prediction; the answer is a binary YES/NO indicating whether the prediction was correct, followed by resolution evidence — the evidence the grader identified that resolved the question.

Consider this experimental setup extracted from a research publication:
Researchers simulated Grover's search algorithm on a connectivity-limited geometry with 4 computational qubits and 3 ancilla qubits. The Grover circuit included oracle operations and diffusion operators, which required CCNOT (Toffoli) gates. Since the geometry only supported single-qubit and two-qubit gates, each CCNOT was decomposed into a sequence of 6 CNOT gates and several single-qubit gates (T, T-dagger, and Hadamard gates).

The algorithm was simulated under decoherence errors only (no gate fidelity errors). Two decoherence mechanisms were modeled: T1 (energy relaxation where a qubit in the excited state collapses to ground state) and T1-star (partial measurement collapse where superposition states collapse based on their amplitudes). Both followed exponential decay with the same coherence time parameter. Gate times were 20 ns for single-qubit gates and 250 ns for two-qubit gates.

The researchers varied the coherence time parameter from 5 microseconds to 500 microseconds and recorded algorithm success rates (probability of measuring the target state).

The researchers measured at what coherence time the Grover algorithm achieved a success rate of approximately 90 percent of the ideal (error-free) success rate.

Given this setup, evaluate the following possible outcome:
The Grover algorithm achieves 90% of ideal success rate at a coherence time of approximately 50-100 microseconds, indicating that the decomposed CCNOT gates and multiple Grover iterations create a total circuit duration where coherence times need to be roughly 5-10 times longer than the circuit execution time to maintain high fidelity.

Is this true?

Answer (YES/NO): NO